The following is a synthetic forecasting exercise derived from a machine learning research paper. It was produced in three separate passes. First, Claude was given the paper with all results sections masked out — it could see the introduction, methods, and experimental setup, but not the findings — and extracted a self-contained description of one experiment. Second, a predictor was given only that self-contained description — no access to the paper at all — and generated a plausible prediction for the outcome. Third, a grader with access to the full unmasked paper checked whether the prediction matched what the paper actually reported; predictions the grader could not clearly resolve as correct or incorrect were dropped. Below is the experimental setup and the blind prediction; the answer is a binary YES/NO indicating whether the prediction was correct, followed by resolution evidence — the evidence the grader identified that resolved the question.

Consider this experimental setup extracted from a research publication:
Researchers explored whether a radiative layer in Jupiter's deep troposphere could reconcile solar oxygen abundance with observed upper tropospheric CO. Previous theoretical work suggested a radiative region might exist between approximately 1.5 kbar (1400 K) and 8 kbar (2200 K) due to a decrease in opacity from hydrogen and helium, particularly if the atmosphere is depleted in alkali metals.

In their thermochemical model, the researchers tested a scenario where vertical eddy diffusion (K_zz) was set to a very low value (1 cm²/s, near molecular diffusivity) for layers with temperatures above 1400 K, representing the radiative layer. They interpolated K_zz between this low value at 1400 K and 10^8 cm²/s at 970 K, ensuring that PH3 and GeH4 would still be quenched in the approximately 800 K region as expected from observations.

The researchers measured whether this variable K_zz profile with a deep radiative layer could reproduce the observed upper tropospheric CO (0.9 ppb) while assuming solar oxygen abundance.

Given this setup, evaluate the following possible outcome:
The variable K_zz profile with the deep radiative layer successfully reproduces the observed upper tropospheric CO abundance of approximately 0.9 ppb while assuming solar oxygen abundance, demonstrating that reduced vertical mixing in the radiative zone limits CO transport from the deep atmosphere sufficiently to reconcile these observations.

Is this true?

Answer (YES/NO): YES